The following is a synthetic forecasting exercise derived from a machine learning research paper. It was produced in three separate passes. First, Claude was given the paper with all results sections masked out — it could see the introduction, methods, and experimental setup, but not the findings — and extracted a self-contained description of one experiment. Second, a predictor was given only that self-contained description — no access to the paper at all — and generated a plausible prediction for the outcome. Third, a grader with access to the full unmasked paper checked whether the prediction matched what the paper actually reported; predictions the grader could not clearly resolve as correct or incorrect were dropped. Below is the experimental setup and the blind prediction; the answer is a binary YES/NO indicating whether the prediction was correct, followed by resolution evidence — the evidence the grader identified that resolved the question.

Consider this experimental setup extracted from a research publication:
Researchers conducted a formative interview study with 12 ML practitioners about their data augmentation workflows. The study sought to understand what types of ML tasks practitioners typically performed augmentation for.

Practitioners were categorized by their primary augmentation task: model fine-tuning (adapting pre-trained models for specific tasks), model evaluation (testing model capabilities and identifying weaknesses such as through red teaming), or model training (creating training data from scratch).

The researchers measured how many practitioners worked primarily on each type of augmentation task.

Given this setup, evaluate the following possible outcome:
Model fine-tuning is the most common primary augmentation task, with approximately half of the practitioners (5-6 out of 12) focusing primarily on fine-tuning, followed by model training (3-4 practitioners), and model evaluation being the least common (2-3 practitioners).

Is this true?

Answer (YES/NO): NO